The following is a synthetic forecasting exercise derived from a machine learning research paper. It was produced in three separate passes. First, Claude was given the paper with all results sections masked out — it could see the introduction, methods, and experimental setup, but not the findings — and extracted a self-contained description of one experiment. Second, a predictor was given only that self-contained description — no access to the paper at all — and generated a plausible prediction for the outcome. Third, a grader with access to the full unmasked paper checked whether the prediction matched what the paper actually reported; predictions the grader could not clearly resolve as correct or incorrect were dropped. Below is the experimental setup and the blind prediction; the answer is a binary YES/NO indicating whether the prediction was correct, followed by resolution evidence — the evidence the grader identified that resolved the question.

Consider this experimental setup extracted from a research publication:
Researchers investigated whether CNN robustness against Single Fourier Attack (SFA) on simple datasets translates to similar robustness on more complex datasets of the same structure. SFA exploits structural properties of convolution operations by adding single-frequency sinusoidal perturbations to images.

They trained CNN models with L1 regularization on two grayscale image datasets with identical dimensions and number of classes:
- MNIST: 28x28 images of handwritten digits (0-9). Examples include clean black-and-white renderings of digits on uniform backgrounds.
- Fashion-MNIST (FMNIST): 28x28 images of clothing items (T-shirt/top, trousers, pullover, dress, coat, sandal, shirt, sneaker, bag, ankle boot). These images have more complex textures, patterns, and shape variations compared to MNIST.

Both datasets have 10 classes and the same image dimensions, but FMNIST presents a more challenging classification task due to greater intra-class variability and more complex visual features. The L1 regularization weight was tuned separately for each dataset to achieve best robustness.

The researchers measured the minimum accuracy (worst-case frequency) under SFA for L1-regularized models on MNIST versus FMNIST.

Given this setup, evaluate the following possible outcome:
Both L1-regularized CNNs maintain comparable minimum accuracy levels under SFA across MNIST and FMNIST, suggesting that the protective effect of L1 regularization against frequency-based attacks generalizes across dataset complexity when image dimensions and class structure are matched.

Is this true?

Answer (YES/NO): NO